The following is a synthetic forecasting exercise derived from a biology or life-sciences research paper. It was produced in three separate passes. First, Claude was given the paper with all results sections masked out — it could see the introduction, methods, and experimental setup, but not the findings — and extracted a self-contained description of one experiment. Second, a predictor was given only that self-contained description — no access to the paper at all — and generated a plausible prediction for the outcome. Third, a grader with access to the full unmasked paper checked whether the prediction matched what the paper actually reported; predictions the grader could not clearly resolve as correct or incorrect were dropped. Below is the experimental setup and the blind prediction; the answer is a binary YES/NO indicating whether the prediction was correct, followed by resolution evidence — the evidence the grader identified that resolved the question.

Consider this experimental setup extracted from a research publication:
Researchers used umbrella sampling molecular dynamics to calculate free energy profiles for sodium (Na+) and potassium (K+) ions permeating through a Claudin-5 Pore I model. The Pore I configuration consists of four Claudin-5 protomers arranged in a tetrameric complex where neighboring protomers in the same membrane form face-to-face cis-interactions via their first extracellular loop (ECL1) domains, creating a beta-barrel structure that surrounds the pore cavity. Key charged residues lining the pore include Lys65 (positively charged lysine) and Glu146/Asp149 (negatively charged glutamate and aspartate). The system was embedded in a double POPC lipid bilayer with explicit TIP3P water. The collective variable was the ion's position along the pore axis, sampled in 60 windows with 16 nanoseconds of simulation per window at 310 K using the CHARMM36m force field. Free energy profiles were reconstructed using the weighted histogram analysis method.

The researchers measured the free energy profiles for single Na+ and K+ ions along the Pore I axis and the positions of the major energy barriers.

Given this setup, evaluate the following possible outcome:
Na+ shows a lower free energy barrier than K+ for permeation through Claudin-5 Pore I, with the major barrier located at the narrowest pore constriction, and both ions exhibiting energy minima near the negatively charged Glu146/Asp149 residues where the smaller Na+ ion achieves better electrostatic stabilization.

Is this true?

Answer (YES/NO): NO